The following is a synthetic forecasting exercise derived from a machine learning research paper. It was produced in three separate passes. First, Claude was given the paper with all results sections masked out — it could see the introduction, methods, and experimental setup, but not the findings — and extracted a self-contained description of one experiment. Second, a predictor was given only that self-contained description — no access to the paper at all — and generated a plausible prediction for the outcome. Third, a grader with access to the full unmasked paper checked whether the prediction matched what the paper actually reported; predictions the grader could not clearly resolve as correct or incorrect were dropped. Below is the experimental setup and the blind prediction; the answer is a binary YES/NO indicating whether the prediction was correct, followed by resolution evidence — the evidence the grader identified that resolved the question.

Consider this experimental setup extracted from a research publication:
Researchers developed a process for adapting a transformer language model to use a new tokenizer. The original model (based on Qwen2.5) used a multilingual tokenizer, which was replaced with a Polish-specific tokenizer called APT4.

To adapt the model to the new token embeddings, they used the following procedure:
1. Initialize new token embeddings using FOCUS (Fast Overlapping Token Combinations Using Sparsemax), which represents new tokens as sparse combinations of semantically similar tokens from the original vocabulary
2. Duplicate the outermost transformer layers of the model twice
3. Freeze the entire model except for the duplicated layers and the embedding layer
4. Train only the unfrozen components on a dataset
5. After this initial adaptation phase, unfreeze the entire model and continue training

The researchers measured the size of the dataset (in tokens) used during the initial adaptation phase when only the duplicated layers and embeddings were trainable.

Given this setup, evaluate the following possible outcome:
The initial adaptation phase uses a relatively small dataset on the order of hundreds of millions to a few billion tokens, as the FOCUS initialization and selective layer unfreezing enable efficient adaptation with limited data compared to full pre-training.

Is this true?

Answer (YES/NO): NO